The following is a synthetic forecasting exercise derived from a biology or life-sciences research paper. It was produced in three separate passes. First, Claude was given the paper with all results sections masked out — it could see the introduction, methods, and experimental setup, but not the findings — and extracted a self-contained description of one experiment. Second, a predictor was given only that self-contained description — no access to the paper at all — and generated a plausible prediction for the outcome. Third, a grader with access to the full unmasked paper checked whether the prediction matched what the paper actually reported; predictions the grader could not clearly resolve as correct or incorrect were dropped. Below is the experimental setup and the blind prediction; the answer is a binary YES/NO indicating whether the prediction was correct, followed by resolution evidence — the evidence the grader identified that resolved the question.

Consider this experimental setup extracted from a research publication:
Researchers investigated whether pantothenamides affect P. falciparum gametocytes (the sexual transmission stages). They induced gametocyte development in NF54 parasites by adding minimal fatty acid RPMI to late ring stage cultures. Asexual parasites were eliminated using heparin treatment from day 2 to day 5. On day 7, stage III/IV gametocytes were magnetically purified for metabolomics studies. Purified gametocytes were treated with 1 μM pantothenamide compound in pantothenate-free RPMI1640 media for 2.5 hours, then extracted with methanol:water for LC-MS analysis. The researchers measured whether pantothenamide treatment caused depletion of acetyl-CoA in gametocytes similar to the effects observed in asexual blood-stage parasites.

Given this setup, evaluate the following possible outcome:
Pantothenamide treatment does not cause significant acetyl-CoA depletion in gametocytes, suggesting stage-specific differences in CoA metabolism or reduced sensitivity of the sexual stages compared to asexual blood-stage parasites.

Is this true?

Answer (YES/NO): NO